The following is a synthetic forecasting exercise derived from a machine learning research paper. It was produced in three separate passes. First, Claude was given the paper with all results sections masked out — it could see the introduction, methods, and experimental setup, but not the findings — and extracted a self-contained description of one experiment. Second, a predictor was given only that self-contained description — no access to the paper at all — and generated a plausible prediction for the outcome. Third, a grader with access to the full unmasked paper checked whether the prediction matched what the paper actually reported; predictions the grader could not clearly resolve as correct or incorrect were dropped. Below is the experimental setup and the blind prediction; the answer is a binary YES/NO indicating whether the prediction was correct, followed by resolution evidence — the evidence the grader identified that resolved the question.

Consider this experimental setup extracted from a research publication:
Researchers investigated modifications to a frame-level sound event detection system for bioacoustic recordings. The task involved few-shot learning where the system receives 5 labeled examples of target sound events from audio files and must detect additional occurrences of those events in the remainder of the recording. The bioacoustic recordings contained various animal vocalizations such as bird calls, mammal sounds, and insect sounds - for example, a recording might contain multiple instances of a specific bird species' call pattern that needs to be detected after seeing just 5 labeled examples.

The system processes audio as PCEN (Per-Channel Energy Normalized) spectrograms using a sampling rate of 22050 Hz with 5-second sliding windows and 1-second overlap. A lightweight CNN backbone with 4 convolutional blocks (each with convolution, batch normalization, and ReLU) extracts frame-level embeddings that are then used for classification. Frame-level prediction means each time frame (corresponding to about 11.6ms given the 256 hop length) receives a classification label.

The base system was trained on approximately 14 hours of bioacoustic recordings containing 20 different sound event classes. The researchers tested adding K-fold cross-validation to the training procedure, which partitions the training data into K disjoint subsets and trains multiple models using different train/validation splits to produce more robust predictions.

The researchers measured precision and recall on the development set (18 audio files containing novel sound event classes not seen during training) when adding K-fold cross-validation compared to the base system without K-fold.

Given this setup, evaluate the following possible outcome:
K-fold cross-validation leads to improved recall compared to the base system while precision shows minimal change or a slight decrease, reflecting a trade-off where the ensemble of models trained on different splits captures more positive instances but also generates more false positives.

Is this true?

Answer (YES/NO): YES